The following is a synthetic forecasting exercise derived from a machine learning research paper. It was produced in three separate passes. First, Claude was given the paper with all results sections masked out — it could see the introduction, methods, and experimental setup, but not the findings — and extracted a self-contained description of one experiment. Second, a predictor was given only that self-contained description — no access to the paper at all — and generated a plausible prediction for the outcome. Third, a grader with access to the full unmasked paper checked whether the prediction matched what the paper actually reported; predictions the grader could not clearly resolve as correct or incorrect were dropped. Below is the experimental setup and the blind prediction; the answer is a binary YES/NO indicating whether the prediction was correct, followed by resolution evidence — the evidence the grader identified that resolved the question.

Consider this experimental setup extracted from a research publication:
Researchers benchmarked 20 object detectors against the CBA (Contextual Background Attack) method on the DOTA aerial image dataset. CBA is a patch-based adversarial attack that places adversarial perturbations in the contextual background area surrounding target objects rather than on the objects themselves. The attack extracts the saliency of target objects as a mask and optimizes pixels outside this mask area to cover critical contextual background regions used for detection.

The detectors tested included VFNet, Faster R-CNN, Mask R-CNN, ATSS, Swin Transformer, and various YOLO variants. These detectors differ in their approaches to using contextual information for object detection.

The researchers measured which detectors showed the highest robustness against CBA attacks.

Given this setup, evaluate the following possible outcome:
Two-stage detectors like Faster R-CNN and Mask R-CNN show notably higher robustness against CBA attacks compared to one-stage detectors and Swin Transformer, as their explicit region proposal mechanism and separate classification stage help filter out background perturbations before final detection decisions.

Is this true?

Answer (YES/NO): NO